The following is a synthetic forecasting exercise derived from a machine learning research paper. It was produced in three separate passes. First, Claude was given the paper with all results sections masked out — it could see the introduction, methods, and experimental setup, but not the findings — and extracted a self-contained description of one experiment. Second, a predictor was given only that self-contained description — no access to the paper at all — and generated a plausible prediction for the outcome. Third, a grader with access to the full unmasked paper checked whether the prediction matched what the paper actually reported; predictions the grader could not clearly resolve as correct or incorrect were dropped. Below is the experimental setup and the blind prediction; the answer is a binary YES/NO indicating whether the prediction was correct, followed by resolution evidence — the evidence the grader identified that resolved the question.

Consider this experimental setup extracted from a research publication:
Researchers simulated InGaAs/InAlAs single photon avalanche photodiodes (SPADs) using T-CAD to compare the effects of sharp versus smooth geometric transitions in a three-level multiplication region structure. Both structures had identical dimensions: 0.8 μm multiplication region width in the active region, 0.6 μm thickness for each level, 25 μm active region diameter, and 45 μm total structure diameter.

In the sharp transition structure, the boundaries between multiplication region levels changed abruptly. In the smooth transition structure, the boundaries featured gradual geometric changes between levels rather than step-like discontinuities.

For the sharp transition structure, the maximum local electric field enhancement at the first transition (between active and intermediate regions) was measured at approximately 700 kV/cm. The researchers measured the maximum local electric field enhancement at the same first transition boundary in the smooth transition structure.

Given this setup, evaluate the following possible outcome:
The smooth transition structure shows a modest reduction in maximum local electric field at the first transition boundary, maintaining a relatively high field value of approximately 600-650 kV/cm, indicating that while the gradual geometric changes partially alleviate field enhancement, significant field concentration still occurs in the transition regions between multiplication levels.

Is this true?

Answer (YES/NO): YES